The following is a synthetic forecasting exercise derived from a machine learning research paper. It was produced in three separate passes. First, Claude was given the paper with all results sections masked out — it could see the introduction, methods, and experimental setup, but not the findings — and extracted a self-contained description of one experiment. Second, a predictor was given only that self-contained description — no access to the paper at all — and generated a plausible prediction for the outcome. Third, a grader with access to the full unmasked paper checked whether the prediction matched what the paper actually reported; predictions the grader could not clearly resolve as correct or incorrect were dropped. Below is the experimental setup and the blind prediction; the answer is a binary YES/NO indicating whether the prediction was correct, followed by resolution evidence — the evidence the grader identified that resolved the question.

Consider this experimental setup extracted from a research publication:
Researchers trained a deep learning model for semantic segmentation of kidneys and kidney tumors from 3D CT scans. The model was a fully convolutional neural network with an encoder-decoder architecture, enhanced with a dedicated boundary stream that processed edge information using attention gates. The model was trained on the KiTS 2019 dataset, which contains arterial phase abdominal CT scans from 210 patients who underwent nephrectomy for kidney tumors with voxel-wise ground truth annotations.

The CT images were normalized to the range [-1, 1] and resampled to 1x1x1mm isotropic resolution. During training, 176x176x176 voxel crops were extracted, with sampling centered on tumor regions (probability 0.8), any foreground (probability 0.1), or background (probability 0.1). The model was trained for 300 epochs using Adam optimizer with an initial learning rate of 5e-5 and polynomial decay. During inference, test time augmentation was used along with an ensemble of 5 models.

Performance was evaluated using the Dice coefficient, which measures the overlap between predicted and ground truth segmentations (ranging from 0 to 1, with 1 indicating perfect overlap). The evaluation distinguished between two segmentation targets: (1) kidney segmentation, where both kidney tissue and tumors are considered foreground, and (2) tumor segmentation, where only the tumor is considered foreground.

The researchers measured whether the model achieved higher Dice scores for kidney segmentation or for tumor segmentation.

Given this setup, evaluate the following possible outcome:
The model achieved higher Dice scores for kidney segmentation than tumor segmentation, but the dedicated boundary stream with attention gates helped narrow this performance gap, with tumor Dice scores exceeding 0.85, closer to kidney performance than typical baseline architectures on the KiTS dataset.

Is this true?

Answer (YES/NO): NO